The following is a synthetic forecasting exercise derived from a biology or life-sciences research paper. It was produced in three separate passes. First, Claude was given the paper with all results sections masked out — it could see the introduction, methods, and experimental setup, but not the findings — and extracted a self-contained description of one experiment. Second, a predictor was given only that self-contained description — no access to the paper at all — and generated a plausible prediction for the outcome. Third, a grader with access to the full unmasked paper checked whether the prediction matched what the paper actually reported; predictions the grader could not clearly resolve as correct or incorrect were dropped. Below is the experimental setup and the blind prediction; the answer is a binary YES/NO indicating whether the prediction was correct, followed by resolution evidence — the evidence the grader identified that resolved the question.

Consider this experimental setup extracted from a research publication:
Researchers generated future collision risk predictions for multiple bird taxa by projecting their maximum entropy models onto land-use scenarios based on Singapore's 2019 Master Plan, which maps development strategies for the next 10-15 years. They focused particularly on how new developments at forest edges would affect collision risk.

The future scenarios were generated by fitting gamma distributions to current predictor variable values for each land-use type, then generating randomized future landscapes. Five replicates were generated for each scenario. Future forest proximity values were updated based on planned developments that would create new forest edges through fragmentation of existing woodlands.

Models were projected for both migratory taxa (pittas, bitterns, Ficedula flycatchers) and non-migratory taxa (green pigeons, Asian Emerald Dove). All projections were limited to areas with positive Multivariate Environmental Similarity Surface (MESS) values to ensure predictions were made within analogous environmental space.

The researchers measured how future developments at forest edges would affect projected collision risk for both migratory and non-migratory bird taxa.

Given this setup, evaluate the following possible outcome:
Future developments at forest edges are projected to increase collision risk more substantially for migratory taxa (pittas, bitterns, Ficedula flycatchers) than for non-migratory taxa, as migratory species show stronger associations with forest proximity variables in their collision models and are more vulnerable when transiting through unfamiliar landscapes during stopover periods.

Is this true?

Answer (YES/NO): NO